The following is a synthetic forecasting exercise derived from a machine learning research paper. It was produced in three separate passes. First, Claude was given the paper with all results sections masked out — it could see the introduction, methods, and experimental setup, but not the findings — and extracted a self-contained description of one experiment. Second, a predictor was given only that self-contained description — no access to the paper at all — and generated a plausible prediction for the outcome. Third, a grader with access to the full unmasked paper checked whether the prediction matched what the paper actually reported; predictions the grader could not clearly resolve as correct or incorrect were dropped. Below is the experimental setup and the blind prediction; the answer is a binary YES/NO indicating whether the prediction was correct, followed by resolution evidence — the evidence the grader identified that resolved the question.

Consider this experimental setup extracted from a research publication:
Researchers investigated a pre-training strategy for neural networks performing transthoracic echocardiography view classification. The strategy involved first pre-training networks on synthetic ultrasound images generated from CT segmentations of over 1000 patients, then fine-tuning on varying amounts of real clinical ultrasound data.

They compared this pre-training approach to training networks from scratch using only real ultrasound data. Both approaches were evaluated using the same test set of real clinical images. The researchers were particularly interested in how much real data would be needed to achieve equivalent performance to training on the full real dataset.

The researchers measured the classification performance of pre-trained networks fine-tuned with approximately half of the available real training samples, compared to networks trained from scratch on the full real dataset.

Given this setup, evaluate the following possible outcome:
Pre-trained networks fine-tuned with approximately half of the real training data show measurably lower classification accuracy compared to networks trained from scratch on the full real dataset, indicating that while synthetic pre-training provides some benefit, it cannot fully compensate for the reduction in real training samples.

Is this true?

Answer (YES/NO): NO